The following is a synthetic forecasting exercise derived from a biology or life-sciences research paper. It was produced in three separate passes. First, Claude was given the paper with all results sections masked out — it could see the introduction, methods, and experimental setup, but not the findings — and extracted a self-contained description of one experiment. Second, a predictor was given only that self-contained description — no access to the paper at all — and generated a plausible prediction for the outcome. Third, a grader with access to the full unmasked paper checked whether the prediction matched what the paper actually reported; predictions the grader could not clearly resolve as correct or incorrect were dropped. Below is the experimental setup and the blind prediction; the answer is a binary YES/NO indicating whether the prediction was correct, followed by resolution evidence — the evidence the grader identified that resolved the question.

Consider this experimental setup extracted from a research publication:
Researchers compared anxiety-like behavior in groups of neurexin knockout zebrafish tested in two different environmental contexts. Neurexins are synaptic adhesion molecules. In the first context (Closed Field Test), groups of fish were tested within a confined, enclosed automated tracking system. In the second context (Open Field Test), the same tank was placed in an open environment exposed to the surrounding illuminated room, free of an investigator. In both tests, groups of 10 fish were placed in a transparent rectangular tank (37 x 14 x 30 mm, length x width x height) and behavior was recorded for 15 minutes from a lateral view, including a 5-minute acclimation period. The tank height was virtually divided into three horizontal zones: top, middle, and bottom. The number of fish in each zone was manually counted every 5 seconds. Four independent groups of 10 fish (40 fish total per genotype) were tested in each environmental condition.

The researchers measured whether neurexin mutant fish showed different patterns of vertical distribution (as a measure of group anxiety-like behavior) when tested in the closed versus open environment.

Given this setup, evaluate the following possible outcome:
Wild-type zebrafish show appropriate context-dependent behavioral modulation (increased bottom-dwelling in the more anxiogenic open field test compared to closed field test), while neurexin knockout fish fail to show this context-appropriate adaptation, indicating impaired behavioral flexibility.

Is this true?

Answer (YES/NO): NO